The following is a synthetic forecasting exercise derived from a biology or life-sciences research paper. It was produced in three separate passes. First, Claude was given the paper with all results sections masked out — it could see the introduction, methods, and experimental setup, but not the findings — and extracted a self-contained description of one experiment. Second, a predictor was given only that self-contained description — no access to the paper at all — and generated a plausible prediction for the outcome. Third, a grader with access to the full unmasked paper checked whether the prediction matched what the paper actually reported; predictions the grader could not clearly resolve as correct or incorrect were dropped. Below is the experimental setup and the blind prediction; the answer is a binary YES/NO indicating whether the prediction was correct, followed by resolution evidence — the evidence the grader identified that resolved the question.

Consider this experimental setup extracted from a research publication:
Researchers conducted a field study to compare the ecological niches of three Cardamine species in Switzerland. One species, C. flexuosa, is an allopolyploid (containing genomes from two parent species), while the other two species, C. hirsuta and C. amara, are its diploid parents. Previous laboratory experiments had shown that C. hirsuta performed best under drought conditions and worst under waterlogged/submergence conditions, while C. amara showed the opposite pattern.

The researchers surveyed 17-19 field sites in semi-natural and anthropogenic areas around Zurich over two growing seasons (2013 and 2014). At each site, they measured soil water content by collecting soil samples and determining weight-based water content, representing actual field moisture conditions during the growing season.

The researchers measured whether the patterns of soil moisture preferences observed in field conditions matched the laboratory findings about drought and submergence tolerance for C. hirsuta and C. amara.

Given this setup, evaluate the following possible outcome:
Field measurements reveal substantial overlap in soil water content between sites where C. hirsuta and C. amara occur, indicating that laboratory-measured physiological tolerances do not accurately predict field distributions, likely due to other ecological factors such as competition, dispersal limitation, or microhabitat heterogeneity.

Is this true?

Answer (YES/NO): NO